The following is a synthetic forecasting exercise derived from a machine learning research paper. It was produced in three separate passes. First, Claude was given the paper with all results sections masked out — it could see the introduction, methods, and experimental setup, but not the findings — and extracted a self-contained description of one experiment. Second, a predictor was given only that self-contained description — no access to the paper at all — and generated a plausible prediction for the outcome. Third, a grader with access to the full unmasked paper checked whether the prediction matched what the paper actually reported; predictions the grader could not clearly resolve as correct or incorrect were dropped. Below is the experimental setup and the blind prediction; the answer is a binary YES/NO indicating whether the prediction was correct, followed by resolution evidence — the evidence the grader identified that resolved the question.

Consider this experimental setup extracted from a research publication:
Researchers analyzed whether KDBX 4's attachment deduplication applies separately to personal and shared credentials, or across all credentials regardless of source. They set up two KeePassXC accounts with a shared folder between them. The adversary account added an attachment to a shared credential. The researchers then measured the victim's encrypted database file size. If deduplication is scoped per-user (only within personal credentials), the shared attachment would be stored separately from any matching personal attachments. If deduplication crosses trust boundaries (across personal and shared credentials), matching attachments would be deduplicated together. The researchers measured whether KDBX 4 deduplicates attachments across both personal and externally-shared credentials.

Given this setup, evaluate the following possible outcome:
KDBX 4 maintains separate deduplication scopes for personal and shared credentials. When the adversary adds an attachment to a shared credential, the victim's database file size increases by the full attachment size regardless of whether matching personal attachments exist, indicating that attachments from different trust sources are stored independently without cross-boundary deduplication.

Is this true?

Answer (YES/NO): NO